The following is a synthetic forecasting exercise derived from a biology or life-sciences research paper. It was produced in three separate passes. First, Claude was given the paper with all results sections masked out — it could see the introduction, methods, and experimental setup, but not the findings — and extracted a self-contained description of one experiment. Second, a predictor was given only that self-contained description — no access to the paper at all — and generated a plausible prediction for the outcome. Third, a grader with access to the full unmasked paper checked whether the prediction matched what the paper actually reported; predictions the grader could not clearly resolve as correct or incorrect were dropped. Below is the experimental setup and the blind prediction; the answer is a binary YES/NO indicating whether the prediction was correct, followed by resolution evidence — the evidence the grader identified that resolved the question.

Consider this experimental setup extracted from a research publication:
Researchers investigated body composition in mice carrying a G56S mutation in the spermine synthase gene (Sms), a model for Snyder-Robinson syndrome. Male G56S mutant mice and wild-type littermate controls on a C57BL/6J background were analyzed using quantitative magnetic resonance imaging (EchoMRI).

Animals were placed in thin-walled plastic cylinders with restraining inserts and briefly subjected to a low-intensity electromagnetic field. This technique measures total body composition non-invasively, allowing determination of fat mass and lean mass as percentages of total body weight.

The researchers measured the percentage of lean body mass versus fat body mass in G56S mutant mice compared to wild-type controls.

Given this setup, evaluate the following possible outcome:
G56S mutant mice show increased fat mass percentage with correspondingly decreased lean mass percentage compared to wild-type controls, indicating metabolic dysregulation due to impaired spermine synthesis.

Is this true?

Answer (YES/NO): NO